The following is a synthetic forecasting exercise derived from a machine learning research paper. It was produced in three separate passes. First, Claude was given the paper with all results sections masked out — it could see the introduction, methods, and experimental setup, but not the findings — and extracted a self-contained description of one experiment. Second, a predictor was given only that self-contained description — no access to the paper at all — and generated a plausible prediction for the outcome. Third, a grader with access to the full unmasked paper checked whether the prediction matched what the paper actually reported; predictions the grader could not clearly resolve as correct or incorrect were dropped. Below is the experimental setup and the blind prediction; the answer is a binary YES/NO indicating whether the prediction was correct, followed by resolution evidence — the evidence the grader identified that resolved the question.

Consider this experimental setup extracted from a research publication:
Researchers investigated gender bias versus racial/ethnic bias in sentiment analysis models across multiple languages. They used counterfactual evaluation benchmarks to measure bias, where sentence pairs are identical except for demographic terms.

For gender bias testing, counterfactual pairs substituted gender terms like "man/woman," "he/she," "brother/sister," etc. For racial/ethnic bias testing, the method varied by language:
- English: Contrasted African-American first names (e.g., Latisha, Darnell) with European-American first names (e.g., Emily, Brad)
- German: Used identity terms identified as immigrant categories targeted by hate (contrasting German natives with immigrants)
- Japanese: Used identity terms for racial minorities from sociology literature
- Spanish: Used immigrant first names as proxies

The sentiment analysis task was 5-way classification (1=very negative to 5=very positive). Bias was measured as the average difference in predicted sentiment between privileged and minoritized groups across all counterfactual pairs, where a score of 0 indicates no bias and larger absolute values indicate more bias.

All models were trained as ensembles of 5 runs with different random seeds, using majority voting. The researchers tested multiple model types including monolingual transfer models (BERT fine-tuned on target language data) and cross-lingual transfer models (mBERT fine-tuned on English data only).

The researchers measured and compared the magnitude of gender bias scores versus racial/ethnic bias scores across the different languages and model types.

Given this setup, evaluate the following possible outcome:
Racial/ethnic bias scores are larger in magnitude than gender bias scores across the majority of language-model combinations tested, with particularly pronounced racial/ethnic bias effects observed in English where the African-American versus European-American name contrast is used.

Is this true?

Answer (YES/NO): NO